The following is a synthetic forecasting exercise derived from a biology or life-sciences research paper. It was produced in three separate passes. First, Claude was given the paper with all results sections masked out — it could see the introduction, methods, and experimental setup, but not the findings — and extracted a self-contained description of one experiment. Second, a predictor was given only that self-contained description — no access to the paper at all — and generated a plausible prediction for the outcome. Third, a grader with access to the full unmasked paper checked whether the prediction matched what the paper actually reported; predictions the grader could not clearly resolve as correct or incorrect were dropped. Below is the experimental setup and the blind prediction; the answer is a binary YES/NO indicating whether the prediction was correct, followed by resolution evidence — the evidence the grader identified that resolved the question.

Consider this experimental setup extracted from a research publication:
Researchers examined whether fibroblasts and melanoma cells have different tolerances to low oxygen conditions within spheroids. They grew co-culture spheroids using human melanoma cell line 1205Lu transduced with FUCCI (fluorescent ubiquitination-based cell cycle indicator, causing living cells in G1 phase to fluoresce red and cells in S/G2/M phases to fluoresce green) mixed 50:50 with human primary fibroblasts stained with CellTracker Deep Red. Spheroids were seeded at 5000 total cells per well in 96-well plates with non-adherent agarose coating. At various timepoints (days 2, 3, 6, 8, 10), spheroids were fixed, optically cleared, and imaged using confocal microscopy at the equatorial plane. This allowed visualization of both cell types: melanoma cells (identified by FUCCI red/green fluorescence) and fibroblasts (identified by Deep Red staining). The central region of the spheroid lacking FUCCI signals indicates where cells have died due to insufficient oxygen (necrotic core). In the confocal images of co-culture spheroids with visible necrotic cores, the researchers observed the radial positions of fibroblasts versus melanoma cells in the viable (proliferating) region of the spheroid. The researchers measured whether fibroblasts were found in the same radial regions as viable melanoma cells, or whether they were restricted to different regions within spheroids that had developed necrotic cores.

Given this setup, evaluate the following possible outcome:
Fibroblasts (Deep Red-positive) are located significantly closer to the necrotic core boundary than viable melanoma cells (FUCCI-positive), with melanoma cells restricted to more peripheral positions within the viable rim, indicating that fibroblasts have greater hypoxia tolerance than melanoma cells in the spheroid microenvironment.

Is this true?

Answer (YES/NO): NO